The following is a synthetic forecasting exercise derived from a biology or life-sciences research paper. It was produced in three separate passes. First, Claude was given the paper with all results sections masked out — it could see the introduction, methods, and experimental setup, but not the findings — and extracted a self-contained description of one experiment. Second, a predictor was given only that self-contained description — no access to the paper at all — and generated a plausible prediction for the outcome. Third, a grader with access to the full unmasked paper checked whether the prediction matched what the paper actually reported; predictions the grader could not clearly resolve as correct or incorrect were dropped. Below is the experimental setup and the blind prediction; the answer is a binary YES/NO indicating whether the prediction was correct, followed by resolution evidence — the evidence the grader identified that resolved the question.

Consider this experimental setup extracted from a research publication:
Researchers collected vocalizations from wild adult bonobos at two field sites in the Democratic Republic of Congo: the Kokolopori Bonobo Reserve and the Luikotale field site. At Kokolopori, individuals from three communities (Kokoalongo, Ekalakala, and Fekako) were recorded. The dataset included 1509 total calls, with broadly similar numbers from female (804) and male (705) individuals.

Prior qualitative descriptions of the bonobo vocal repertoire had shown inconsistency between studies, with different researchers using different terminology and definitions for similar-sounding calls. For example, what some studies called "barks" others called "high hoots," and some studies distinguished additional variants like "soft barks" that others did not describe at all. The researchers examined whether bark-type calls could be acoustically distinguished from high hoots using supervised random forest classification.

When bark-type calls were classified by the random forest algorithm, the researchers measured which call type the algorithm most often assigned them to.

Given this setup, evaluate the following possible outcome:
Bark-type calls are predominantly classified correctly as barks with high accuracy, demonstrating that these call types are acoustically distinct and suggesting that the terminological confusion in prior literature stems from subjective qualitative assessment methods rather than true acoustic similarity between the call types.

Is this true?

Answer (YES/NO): NO